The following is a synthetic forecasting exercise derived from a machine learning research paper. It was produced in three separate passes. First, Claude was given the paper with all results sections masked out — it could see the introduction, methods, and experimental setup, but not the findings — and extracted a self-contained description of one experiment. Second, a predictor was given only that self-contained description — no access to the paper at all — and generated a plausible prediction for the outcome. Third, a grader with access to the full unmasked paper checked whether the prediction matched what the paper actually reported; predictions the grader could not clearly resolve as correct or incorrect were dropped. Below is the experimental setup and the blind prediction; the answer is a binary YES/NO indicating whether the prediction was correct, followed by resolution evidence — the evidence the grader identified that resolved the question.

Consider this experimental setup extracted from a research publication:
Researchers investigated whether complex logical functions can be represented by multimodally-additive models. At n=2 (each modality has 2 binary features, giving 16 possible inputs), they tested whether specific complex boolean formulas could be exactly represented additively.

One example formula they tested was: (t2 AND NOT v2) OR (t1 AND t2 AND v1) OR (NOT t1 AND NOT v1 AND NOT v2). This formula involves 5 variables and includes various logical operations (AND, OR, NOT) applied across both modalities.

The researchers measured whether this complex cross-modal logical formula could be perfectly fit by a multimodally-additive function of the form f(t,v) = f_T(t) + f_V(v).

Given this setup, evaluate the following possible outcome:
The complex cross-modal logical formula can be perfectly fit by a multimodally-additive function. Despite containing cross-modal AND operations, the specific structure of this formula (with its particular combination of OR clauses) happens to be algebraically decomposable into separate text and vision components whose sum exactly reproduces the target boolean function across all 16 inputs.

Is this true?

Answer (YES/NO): YES